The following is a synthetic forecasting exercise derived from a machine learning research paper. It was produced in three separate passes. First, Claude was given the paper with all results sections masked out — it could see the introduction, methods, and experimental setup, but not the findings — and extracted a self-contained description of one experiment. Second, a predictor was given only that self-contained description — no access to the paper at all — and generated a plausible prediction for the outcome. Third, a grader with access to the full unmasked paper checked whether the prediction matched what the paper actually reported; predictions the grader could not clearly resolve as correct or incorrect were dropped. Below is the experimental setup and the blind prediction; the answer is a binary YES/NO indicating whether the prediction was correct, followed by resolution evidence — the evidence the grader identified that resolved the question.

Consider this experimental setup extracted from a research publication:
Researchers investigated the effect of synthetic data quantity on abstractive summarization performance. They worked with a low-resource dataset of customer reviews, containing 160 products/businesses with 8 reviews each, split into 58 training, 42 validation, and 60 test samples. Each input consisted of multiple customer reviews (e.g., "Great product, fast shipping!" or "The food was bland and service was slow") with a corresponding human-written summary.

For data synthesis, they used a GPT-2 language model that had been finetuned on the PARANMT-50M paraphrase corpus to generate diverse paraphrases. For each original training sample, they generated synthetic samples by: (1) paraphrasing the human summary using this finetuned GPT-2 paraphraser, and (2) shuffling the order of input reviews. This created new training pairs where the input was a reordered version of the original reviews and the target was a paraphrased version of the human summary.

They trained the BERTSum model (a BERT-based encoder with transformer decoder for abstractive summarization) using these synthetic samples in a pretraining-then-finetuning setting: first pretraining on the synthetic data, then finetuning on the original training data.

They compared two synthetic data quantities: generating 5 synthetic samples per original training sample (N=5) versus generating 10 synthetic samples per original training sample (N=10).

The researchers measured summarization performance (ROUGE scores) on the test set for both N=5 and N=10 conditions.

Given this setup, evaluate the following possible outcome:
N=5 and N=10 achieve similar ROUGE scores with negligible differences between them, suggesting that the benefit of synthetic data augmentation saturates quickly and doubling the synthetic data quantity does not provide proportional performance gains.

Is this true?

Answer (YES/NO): NO